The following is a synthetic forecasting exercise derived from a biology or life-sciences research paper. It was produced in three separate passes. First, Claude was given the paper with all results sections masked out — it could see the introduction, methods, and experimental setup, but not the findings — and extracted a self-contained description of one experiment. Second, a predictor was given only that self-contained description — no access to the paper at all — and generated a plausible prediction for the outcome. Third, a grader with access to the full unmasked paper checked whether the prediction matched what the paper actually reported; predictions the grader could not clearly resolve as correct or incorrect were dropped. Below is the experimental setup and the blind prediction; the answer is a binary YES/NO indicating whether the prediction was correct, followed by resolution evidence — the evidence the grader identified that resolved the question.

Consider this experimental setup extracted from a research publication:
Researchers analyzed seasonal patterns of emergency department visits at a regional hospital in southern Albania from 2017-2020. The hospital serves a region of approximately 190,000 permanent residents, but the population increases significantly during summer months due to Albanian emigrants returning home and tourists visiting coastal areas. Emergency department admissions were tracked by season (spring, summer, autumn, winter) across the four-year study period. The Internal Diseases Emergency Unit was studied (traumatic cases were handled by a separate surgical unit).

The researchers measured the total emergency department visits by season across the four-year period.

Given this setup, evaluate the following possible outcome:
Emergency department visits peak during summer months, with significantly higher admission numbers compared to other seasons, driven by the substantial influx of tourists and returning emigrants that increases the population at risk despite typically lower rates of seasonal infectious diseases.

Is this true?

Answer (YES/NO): YES